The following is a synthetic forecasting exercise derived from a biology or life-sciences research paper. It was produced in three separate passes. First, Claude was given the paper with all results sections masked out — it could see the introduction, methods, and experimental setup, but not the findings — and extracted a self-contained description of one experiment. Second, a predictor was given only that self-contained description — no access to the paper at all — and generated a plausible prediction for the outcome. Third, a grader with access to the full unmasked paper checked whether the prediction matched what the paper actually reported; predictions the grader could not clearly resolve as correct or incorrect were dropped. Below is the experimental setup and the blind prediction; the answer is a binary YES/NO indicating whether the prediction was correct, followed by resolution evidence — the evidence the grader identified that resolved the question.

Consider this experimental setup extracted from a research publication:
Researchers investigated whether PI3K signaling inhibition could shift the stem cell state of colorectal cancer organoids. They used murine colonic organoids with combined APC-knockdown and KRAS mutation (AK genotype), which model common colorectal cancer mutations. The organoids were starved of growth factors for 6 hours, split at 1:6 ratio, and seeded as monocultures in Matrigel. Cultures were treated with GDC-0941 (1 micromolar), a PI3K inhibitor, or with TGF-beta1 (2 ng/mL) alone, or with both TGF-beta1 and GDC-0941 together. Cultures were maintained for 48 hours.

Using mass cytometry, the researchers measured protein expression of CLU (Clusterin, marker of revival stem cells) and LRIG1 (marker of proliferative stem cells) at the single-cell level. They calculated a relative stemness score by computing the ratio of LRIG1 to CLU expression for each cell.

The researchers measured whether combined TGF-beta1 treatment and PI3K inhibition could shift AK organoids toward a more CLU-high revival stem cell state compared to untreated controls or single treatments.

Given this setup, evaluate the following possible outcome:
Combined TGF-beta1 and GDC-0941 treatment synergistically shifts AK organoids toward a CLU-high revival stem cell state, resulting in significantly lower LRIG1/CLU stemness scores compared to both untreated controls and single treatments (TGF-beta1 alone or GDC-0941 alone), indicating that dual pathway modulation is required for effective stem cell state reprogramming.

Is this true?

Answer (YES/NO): YES